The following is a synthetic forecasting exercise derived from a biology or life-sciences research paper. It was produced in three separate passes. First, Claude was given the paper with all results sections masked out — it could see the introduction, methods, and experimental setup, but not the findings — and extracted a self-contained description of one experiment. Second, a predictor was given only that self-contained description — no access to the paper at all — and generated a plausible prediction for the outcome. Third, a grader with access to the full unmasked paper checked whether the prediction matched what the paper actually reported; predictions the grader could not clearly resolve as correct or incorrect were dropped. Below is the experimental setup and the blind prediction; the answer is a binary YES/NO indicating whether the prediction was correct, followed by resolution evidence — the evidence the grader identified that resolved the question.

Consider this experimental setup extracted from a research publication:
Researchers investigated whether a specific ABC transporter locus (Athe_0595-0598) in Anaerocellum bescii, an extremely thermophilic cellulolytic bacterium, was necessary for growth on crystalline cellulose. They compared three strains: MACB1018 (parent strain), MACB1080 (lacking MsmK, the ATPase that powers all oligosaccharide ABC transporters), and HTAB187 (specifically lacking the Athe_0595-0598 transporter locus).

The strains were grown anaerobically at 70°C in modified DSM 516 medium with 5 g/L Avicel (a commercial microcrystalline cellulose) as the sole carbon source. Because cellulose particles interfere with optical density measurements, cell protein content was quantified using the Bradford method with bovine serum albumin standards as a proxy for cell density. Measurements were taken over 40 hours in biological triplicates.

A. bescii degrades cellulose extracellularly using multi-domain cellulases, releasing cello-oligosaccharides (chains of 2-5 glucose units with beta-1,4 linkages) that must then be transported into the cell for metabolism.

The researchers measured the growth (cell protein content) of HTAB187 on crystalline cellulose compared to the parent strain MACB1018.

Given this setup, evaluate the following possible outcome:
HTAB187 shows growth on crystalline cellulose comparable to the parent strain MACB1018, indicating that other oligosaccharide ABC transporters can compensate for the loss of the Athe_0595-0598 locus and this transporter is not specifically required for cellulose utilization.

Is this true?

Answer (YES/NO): NO